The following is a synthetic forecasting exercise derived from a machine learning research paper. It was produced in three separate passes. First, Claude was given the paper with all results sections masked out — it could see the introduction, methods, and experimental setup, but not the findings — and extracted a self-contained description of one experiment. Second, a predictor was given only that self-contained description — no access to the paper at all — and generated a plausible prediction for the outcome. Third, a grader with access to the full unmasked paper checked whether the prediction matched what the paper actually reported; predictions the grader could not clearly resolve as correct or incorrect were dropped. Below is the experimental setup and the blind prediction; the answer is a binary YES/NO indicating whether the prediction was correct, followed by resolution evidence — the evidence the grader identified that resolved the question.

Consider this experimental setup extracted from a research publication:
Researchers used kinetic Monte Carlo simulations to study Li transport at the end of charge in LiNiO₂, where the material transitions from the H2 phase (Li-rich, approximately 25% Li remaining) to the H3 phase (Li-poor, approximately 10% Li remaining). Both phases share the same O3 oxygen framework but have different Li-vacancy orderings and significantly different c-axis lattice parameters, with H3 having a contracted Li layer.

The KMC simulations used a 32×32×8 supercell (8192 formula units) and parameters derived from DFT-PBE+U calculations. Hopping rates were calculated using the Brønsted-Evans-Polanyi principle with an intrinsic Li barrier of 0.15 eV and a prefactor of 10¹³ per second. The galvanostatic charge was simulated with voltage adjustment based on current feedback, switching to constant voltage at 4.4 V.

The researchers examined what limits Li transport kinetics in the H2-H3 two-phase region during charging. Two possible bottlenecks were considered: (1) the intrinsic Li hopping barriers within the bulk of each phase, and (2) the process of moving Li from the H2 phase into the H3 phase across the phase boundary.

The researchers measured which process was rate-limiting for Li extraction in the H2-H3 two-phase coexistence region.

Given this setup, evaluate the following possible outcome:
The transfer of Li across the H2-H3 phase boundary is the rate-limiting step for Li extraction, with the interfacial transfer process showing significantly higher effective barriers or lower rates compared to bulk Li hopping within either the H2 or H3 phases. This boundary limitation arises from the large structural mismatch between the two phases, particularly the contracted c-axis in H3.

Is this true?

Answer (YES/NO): NO